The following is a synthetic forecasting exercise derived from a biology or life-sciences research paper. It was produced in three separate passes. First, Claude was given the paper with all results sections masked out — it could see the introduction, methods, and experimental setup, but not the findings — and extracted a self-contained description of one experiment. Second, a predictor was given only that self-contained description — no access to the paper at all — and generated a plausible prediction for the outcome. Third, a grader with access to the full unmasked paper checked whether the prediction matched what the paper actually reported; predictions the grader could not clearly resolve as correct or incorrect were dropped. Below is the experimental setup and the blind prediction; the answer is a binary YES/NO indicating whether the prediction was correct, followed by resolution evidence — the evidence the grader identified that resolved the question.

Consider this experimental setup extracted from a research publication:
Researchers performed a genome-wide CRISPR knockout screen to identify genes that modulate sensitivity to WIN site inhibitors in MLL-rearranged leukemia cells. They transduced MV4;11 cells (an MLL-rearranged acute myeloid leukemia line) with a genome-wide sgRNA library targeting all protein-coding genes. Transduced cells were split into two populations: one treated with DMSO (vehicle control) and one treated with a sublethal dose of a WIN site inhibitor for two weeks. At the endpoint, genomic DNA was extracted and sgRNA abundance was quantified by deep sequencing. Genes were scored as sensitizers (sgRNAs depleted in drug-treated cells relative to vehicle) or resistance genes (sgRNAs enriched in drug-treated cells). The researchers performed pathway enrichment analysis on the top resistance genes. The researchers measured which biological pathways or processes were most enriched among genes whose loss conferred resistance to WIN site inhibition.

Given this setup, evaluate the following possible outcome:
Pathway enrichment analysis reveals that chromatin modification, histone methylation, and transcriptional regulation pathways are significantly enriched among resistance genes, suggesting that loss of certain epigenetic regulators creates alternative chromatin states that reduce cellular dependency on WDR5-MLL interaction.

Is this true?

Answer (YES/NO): NO